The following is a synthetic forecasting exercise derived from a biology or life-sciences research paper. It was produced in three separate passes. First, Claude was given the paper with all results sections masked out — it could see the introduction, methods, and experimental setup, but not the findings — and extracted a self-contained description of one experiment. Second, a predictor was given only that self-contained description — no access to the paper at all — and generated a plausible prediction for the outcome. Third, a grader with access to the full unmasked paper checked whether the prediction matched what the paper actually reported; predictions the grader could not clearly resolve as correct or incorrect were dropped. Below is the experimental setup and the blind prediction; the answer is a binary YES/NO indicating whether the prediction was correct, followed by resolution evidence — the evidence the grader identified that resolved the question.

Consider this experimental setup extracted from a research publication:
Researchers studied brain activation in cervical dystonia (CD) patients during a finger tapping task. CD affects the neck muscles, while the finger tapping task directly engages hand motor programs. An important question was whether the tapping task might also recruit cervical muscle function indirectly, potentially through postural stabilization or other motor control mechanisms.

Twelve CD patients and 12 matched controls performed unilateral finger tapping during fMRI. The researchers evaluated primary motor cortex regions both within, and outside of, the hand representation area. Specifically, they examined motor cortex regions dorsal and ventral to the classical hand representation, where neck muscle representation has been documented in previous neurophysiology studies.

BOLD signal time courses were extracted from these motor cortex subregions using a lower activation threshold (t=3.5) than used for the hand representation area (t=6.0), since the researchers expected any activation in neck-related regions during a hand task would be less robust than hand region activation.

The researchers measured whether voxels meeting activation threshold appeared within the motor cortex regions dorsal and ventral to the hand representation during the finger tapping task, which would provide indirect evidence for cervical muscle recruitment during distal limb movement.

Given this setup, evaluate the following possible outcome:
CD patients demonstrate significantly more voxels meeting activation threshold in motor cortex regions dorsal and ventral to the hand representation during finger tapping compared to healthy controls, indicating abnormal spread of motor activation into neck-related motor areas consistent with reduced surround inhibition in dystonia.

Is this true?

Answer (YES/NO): NO